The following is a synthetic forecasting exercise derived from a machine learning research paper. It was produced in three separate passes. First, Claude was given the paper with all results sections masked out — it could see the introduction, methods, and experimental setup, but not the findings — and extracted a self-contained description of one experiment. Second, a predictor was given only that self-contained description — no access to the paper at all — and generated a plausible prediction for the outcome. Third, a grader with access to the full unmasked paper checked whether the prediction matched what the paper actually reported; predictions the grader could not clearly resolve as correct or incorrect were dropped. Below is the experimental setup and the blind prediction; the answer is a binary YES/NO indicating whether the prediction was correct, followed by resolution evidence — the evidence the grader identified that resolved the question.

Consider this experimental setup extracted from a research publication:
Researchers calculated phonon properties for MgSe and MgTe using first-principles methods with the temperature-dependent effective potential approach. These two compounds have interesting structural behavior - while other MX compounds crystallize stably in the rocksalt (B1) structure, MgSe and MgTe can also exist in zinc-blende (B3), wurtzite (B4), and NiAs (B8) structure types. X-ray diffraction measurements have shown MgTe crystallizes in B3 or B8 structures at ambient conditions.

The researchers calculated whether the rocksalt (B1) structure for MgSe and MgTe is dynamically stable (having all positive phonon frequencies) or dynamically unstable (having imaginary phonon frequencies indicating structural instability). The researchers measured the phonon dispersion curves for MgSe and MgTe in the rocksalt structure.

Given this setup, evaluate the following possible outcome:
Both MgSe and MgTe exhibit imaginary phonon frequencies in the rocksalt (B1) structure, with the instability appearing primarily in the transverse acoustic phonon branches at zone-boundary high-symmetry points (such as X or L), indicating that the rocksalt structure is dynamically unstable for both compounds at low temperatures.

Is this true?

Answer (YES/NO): NO